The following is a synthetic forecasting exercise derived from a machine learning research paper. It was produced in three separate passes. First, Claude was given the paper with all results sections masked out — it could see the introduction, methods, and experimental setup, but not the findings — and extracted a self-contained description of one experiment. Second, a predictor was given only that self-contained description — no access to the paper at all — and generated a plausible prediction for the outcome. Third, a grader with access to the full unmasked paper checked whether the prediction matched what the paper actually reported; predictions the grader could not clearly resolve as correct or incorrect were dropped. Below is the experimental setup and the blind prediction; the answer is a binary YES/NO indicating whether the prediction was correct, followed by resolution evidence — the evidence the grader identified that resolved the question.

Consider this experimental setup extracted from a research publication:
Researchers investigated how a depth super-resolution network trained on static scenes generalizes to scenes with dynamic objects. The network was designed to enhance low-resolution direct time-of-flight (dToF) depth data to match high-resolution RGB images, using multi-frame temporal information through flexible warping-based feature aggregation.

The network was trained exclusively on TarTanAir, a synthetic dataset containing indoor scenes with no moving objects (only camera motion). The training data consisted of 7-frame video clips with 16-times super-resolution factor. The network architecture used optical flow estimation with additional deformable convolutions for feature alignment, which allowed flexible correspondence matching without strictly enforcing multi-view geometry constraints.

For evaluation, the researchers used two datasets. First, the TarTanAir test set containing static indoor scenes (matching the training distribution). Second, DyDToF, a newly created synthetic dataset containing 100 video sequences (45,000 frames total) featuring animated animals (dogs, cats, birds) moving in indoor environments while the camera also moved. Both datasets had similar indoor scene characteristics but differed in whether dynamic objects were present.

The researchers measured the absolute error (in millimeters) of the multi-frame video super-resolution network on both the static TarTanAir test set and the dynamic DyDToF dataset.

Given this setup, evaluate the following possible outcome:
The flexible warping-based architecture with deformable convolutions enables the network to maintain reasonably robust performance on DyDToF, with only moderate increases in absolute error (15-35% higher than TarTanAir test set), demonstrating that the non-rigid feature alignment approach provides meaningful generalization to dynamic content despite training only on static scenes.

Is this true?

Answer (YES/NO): NO